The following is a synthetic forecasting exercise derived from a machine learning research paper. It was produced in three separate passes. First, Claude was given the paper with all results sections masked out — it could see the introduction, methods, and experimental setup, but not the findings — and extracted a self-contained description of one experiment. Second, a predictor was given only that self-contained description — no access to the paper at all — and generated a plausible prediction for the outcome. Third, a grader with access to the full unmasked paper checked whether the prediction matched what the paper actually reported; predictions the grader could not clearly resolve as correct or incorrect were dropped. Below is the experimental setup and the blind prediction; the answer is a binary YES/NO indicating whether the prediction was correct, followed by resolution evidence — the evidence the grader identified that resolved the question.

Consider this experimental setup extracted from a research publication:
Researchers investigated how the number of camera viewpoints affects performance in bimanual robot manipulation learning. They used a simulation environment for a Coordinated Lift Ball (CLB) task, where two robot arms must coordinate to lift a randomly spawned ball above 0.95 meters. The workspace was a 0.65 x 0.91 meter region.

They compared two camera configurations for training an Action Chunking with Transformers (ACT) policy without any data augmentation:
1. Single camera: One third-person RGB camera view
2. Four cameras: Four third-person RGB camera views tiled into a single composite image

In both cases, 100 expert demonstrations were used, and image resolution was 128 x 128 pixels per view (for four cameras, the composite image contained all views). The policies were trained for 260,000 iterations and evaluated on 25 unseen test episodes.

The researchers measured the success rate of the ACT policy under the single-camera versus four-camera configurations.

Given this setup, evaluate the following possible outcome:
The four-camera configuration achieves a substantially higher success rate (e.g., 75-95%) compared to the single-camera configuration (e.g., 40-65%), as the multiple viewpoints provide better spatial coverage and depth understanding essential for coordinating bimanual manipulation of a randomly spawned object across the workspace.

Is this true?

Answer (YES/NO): NO